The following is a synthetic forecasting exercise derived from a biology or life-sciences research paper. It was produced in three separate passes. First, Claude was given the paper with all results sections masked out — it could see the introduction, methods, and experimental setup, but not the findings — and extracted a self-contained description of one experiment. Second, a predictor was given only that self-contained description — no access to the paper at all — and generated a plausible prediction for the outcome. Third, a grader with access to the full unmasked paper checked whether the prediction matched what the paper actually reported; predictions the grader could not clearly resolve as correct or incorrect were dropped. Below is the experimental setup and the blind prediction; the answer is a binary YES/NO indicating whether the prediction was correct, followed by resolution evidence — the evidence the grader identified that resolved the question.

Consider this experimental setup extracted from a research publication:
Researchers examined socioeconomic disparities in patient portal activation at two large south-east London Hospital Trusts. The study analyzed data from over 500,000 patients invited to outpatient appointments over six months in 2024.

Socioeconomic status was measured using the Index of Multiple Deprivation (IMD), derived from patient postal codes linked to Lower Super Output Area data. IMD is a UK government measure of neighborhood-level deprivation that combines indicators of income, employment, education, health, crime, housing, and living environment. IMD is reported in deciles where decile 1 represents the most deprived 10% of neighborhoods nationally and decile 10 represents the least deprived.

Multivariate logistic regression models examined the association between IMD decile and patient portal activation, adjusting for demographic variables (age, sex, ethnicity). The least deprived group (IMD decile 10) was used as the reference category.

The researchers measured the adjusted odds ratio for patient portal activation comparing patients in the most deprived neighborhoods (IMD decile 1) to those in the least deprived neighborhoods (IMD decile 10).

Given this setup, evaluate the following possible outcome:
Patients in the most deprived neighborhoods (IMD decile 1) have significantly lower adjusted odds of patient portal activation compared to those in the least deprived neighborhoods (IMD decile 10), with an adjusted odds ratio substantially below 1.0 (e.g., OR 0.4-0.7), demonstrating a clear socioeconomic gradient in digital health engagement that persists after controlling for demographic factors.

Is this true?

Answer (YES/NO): YES